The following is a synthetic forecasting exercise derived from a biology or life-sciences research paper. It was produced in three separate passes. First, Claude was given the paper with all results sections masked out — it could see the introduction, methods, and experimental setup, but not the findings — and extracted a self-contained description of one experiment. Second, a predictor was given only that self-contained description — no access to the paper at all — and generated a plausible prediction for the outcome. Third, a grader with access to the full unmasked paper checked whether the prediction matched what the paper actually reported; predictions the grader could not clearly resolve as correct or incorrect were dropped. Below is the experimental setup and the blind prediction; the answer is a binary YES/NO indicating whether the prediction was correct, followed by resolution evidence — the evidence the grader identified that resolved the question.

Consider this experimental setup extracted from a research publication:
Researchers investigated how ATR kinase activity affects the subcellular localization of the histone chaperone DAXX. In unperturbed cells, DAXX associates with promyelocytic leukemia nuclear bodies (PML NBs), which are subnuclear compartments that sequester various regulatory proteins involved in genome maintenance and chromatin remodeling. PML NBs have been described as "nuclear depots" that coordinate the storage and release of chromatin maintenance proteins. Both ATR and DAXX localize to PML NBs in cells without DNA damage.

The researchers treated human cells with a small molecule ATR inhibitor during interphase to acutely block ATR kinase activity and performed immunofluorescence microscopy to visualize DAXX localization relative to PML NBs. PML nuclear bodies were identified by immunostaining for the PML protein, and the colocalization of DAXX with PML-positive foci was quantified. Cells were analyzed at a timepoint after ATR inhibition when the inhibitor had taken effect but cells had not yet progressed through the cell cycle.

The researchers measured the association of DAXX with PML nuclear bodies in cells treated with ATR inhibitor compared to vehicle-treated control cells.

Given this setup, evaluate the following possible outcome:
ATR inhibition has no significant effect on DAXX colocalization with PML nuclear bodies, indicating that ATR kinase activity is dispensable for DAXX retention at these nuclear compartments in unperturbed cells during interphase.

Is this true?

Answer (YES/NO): NO